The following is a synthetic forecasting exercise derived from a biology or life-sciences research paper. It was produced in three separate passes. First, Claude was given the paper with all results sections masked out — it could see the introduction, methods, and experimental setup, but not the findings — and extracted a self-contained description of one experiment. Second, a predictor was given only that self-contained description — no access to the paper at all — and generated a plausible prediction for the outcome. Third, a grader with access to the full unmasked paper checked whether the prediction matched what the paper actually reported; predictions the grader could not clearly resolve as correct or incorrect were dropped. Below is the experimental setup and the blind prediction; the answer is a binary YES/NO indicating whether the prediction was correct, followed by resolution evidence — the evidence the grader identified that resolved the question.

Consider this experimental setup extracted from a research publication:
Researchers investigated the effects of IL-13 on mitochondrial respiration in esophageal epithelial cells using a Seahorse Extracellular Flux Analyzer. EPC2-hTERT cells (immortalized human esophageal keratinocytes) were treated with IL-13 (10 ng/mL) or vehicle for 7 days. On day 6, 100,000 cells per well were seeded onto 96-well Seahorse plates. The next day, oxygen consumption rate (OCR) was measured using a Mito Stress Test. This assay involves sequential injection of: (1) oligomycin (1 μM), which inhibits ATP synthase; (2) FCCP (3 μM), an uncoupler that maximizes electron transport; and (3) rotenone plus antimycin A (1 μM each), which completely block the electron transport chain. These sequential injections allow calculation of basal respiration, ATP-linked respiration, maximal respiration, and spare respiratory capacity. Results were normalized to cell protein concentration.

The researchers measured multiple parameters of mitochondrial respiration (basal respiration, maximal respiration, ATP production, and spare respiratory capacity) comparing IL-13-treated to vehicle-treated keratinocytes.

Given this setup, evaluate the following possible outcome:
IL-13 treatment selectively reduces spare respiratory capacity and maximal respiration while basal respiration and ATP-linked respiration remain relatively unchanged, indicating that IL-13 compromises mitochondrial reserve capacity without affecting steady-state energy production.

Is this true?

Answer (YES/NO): NO